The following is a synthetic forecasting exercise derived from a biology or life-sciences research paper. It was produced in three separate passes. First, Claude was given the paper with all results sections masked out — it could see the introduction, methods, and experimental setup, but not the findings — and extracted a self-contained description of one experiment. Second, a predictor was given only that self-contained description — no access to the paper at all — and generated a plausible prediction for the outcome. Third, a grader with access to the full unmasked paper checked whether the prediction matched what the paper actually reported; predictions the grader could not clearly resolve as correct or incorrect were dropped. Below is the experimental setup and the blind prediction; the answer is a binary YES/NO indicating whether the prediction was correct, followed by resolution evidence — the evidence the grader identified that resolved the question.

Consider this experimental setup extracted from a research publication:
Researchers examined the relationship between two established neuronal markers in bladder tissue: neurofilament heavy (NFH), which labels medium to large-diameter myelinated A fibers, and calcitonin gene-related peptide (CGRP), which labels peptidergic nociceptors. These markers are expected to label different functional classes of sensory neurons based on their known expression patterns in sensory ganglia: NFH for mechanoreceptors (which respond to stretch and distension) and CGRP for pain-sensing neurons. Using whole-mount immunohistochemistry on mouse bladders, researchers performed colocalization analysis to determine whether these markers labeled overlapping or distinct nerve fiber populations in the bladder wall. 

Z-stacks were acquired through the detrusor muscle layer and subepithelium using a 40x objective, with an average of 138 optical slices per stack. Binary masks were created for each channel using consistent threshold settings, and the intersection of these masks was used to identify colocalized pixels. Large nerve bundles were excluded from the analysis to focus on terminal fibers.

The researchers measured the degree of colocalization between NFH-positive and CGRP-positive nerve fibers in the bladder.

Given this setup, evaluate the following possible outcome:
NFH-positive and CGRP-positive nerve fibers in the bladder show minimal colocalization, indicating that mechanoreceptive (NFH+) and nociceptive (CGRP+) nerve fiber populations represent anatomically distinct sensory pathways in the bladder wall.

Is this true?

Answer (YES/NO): NO